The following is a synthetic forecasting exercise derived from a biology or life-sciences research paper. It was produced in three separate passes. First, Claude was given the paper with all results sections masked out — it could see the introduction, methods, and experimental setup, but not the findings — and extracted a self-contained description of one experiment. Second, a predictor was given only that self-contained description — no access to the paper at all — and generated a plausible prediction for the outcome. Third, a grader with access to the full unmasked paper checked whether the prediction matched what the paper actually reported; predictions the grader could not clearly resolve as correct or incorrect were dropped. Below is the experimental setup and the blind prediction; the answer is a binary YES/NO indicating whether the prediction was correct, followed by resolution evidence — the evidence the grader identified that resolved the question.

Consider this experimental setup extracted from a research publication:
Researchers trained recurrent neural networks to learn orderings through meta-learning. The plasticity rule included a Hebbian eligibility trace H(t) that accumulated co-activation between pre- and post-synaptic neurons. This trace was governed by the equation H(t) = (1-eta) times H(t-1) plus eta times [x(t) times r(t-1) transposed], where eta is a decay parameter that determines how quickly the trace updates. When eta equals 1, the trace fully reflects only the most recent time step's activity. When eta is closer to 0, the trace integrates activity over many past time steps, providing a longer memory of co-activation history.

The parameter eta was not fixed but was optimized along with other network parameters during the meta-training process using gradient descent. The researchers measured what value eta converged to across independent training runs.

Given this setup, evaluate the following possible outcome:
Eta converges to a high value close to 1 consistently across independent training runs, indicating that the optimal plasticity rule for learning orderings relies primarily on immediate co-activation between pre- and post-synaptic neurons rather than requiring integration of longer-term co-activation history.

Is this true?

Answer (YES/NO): YES